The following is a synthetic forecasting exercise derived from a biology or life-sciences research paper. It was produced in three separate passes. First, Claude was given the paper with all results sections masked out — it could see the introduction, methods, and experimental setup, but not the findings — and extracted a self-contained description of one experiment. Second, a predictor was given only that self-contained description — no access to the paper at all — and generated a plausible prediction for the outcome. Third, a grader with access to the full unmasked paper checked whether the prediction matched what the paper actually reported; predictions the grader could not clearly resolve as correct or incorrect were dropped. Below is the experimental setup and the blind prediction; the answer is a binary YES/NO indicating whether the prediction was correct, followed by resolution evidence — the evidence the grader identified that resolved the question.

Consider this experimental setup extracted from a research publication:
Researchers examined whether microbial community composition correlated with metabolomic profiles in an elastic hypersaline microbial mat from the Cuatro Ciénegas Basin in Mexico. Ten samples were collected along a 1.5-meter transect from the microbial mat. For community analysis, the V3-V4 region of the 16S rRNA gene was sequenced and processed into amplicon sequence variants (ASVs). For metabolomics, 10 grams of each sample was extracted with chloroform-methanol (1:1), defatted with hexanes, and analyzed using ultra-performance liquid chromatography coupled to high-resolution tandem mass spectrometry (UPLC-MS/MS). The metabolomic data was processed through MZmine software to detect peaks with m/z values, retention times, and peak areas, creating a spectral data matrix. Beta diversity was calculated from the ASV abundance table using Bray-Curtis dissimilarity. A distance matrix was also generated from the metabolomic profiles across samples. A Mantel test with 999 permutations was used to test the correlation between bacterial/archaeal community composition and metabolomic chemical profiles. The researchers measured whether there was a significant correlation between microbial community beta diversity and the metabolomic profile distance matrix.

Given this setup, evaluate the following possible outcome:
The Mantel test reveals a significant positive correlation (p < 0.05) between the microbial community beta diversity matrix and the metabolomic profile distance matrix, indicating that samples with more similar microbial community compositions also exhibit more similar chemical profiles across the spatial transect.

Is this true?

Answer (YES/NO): NO